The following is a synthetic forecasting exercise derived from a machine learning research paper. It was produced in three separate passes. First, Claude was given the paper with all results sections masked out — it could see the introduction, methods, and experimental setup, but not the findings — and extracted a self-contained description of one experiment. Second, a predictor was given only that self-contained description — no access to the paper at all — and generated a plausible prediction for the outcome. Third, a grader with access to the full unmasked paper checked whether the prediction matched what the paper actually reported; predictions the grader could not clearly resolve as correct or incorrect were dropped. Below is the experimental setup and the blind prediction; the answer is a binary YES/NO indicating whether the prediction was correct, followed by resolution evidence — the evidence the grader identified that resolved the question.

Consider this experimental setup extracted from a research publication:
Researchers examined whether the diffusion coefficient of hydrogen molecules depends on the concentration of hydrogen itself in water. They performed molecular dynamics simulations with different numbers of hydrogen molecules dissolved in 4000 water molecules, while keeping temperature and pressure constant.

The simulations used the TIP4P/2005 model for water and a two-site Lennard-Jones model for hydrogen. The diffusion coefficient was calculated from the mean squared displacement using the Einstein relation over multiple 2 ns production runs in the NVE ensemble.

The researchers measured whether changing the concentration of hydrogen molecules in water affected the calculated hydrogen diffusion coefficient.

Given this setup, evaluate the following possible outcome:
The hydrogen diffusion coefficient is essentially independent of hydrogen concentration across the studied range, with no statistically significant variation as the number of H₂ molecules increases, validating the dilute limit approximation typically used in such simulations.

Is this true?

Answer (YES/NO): YES